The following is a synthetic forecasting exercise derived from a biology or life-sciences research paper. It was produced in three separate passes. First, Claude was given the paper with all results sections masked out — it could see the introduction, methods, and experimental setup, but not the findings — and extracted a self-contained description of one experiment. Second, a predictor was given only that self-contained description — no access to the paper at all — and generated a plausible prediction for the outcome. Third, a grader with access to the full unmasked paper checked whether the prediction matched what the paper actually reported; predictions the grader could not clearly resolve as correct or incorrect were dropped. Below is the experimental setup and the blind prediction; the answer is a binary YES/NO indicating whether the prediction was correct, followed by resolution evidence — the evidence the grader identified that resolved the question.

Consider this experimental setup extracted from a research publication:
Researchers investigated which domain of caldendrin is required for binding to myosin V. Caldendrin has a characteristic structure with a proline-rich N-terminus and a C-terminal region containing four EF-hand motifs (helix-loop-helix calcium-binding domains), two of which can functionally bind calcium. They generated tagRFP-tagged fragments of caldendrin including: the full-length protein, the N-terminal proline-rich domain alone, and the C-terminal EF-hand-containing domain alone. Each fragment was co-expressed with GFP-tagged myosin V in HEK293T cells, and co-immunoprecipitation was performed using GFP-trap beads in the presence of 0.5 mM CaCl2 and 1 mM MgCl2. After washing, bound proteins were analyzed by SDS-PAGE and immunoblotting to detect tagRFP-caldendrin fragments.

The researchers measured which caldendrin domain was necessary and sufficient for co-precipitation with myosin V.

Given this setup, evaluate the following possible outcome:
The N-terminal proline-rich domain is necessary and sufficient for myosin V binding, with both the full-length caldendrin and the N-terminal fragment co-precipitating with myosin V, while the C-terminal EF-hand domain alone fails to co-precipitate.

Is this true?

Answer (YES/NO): YES